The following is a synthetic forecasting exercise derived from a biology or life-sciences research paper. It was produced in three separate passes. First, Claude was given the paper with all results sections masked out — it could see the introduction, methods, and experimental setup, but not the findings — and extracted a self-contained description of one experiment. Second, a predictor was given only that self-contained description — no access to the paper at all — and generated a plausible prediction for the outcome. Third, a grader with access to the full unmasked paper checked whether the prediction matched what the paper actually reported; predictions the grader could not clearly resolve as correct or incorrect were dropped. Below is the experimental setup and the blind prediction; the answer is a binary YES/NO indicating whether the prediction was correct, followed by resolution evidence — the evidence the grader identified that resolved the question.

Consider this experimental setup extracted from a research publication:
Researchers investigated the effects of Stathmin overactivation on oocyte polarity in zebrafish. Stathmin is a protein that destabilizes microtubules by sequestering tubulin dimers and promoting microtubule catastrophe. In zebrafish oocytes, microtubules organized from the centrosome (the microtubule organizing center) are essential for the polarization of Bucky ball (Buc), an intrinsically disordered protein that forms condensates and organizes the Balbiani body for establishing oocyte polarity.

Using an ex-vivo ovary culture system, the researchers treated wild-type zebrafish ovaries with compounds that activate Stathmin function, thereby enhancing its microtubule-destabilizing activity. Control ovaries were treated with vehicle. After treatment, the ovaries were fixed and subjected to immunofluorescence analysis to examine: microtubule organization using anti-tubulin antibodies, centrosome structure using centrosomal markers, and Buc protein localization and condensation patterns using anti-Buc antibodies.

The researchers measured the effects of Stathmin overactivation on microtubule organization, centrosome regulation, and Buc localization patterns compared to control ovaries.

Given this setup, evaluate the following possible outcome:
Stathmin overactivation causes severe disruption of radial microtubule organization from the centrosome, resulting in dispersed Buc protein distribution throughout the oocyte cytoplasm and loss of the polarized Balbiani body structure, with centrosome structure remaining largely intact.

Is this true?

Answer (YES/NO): NO